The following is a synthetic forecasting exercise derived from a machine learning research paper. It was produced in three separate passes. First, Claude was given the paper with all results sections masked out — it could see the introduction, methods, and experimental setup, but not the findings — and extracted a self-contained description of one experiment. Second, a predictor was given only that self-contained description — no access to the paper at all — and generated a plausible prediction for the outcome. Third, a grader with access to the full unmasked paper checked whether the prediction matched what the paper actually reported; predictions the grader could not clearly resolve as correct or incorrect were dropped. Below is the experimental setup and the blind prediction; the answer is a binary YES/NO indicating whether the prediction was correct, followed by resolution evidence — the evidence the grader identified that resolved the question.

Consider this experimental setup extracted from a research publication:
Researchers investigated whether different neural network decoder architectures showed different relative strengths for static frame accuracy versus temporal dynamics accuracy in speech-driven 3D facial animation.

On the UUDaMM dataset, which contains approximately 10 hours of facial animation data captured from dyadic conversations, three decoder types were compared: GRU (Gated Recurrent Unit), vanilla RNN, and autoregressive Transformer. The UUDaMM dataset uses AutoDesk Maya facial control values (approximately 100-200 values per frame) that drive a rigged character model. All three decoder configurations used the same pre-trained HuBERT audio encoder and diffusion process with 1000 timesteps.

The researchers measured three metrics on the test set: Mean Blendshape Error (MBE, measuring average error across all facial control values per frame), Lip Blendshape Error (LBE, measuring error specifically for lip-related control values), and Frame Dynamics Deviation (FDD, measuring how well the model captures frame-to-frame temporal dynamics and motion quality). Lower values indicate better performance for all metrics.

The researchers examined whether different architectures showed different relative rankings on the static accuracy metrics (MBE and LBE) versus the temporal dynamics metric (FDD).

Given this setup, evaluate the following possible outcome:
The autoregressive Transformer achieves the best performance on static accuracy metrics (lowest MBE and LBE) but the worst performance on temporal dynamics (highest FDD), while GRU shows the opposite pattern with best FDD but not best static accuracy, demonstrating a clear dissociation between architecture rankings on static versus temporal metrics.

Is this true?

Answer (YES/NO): NO